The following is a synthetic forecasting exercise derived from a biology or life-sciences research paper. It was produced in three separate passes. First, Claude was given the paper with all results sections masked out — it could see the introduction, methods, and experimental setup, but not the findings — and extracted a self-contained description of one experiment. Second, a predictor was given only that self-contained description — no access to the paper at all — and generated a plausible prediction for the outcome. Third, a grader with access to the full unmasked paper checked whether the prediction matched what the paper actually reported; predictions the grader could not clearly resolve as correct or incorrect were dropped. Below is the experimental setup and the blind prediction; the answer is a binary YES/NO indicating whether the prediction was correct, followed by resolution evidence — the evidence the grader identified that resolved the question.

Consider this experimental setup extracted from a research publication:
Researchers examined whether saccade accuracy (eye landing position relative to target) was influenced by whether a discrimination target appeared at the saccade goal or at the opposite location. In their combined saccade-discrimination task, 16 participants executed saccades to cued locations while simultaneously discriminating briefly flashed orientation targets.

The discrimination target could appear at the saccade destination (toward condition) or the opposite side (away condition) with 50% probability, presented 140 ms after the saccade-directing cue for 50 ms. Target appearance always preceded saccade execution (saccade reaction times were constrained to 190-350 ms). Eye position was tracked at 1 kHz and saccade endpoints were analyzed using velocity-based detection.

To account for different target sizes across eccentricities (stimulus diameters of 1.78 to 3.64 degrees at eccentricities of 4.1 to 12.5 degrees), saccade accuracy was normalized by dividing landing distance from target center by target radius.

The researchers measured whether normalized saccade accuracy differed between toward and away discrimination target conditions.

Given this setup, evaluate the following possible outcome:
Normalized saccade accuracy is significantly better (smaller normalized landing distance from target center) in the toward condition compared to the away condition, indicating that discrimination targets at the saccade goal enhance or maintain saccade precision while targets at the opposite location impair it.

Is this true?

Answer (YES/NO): NO